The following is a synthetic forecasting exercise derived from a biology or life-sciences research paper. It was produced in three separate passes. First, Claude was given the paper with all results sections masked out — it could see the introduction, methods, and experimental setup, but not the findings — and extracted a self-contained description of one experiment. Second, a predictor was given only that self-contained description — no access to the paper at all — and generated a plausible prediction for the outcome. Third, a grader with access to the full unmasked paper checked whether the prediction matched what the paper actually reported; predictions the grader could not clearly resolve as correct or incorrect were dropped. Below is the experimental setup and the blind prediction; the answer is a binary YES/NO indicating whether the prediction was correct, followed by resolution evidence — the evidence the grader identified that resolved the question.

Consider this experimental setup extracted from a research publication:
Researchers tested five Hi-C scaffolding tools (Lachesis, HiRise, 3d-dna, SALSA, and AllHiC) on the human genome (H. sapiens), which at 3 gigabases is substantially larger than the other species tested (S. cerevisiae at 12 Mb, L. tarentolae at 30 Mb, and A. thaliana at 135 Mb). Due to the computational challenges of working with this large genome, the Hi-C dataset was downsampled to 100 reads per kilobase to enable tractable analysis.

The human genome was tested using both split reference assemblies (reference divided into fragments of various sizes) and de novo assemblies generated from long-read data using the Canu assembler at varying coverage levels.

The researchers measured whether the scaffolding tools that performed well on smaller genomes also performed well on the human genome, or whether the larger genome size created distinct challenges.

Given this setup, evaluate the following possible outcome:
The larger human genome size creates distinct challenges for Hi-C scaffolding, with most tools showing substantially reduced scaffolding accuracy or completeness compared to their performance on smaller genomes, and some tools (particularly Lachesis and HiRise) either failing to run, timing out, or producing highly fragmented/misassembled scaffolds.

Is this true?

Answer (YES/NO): NO